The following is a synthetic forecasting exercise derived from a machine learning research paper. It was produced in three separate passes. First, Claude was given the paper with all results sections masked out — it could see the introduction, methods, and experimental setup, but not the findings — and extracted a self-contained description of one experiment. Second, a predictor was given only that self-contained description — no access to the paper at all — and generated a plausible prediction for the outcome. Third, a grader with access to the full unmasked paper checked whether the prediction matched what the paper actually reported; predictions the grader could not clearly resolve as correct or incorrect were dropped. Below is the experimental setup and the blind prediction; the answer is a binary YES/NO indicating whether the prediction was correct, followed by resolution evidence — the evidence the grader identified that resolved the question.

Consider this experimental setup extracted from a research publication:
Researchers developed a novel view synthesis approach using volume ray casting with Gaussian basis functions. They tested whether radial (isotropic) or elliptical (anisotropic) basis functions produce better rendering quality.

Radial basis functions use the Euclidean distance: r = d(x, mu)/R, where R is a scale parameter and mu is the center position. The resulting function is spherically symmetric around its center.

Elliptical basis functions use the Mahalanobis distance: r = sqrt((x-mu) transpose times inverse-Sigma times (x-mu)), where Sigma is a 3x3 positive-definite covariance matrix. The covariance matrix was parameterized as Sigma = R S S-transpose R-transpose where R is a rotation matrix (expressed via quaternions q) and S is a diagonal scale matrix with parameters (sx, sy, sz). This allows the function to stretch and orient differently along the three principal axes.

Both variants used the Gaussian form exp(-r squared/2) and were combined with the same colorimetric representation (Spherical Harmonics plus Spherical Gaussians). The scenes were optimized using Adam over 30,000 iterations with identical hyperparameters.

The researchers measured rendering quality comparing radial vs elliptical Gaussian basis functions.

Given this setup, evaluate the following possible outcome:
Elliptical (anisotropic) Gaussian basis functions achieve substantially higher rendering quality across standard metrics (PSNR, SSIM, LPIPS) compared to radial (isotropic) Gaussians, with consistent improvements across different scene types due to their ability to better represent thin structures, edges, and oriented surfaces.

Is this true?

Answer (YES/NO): NO